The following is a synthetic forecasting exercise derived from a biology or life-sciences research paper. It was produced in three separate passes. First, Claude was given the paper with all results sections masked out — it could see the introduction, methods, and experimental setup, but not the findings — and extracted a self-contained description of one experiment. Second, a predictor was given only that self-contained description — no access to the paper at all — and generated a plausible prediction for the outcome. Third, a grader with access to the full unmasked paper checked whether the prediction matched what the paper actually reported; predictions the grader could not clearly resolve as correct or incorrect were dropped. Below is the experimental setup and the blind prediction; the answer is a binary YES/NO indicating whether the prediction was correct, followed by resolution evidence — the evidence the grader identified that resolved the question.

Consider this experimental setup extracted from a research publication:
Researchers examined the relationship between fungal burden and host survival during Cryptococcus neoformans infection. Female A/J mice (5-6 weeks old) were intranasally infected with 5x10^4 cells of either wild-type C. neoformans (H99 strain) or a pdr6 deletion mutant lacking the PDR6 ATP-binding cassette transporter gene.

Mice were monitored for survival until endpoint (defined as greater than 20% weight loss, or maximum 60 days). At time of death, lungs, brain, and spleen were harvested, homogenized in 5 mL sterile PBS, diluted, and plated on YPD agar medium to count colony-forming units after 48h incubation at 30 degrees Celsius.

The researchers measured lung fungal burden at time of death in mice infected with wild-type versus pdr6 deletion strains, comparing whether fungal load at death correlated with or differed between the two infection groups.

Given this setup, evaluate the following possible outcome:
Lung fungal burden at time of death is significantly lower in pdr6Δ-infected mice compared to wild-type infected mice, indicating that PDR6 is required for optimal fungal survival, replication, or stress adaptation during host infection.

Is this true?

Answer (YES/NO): YES